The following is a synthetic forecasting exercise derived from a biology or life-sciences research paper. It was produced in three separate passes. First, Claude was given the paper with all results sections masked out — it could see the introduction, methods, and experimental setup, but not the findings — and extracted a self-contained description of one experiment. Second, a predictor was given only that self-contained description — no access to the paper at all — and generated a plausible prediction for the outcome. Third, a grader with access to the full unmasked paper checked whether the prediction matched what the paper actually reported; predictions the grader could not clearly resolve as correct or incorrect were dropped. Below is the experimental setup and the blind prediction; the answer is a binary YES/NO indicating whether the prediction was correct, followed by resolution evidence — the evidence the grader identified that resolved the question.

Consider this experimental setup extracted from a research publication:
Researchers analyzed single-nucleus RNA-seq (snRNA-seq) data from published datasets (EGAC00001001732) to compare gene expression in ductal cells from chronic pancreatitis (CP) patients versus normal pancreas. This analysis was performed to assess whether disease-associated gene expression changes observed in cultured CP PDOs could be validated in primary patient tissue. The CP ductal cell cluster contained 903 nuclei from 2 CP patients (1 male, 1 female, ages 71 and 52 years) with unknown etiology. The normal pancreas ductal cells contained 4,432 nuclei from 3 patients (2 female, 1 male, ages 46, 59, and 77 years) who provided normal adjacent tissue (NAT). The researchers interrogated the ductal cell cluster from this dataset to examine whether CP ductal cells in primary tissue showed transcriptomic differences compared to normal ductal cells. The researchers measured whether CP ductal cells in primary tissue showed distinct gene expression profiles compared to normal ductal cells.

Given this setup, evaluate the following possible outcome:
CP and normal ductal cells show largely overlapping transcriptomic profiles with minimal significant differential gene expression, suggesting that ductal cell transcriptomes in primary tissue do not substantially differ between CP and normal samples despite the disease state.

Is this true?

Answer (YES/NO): NO